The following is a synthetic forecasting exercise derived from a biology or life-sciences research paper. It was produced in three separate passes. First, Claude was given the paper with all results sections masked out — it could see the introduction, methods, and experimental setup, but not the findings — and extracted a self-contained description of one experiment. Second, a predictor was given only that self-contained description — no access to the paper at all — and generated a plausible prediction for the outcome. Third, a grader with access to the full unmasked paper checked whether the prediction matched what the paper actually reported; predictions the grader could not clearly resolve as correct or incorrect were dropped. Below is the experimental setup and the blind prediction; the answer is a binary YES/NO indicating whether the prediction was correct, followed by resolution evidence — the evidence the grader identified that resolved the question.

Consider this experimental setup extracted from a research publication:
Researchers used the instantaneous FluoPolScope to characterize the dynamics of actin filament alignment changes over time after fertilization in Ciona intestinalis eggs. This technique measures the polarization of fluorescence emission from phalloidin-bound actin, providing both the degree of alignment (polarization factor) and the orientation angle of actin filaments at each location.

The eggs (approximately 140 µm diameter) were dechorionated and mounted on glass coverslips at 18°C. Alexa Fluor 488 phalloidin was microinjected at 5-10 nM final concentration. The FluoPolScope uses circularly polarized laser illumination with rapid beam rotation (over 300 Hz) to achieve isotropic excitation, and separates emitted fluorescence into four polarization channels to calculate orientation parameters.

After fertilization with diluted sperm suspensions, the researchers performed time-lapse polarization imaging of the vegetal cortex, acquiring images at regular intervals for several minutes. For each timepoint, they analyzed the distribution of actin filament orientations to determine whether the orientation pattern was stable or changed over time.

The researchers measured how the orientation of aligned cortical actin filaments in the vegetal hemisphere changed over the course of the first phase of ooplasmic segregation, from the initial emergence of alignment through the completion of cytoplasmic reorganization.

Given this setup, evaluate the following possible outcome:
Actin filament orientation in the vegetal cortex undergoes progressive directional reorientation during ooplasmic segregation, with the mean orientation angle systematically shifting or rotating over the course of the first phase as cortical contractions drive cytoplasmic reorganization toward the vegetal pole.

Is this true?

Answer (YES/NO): NO